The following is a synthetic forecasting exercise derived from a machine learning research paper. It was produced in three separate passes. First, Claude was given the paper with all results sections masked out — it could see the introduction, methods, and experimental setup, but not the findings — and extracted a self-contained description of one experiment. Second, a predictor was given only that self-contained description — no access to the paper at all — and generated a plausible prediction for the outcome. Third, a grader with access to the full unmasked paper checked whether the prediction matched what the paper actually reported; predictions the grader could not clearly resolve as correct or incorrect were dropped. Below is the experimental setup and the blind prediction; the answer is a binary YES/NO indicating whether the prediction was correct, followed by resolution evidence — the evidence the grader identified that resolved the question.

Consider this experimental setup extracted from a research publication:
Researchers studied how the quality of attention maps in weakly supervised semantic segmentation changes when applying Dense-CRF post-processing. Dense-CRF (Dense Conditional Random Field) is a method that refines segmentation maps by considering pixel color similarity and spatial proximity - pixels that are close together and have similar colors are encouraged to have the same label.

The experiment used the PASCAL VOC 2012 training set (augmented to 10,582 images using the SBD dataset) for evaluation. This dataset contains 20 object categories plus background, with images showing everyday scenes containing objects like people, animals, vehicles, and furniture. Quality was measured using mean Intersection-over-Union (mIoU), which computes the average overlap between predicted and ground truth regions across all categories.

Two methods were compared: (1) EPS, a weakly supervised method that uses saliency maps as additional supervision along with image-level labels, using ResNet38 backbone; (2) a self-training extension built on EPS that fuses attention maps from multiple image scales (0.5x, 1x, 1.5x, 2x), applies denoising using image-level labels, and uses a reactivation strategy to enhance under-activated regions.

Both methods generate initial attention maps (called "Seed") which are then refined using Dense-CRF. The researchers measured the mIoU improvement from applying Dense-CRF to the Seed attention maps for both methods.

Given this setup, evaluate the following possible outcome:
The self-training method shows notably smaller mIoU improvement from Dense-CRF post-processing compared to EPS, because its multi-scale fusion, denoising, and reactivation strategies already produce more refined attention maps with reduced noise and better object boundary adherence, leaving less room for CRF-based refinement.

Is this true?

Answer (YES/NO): NO